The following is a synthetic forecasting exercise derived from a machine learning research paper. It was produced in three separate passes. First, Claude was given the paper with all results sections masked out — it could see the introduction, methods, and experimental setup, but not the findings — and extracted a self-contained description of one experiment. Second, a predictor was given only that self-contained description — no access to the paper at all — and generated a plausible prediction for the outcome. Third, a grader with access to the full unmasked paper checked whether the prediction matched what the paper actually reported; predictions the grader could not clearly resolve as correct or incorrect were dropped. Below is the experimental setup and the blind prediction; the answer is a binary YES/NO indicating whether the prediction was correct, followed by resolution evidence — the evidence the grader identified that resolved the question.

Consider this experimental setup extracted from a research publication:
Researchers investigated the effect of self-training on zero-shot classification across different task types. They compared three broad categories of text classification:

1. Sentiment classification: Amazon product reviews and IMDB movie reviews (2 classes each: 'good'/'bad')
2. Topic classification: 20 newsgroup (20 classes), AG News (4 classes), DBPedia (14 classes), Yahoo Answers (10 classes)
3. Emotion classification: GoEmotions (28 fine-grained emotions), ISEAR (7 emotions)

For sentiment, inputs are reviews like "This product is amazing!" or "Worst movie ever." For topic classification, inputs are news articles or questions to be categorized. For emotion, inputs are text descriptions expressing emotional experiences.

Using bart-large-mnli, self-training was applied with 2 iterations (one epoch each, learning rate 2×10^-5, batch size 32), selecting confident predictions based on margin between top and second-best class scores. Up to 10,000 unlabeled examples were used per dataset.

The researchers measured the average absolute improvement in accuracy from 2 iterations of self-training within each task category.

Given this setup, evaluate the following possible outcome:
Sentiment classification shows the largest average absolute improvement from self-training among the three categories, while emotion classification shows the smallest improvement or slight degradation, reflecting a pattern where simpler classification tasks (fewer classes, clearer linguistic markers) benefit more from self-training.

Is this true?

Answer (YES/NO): NO